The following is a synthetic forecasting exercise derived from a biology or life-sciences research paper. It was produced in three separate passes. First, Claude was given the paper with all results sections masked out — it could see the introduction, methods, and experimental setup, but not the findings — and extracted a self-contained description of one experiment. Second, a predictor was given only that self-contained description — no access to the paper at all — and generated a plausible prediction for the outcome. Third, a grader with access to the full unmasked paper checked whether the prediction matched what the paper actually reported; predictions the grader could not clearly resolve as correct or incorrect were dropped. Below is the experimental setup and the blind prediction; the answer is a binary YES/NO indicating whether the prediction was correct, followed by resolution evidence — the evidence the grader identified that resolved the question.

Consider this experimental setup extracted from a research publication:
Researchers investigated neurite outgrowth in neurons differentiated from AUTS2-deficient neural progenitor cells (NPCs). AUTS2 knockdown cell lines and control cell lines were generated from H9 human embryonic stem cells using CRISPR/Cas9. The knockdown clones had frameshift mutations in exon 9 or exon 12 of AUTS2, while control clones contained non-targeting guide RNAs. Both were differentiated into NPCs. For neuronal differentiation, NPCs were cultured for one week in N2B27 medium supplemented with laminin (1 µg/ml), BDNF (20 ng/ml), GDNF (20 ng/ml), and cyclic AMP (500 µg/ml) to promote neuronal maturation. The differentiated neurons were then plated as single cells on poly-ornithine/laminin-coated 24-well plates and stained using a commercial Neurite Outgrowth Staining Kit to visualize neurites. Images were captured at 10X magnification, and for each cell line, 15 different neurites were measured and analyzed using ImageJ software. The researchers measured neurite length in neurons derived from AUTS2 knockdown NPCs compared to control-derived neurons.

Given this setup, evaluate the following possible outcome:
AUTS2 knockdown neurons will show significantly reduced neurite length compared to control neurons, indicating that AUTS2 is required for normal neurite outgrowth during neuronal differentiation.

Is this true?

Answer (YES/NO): YES